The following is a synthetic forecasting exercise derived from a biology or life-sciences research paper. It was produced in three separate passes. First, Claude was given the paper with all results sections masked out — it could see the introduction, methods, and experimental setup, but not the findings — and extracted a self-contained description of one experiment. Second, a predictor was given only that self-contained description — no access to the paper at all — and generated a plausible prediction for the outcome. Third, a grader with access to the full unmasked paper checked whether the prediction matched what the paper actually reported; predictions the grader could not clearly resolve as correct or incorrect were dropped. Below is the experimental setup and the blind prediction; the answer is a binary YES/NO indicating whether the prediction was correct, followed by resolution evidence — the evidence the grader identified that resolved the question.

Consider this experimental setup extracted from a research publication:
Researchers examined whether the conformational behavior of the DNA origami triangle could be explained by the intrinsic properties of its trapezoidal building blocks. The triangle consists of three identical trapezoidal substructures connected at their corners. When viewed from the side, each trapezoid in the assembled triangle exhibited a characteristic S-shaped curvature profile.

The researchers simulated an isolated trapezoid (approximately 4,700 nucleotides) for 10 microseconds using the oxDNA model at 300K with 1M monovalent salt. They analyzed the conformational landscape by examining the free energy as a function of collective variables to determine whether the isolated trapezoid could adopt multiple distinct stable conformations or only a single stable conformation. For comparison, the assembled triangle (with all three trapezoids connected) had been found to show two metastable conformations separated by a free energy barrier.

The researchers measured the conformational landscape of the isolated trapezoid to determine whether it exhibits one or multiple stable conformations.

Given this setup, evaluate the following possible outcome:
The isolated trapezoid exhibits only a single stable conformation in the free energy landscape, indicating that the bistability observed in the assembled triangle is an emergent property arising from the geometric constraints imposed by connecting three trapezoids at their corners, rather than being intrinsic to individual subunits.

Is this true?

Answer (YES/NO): NO